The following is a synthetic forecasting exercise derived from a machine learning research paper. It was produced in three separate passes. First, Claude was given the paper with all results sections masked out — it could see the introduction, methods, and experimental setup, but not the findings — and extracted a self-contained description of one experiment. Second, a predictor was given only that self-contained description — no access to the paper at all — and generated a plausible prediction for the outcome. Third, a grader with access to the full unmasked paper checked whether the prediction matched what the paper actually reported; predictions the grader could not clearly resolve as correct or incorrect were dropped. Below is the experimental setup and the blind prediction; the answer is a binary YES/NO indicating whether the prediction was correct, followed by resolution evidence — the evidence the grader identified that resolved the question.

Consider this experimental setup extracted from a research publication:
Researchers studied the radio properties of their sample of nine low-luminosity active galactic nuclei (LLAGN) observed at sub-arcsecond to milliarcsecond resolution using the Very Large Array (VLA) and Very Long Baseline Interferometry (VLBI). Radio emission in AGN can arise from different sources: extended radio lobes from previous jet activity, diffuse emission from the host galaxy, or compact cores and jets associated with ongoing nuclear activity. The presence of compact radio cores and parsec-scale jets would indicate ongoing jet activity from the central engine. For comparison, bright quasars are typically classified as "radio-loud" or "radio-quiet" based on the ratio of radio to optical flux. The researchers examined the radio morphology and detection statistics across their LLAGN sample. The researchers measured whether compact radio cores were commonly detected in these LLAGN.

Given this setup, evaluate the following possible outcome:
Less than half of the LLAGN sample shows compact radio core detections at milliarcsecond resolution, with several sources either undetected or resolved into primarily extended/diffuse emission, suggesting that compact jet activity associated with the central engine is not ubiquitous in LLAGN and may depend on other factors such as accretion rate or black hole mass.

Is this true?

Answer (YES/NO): NO